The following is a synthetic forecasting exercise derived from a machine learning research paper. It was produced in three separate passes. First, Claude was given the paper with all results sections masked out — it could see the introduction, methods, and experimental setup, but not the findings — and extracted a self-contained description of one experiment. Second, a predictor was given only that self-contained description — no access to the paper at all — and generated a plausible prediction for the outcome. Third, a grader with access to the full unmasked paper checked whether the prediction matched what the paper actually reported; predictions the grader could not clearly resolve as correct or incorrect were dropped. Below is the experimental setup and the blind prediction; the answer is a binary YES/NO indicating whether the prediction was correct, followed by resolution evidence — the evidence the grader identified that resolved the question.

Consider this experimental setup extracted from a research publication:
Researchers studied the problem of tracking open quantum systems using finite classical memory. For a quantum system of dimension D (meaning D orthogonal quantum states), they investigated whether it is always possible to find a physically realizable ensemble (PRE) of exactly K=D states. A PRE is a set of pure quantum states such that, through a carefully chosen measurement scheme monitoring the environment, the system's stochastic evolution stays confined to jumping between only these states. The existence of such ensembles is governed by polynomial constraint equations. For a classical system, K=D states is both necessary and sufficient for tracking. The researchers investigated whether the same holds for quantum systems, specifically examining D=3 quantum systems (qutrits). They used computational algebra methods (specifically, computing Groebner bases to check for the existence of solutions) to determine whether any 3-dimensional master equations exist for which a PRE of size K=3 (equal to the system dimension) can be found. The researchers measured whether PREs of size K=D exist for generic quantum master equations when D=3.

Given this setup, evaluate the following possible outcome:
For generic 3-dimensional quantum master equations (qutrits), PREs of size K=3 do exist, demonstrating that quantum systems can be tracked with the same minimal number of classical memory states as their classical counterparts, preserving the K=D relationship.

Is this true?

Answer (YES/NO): NO